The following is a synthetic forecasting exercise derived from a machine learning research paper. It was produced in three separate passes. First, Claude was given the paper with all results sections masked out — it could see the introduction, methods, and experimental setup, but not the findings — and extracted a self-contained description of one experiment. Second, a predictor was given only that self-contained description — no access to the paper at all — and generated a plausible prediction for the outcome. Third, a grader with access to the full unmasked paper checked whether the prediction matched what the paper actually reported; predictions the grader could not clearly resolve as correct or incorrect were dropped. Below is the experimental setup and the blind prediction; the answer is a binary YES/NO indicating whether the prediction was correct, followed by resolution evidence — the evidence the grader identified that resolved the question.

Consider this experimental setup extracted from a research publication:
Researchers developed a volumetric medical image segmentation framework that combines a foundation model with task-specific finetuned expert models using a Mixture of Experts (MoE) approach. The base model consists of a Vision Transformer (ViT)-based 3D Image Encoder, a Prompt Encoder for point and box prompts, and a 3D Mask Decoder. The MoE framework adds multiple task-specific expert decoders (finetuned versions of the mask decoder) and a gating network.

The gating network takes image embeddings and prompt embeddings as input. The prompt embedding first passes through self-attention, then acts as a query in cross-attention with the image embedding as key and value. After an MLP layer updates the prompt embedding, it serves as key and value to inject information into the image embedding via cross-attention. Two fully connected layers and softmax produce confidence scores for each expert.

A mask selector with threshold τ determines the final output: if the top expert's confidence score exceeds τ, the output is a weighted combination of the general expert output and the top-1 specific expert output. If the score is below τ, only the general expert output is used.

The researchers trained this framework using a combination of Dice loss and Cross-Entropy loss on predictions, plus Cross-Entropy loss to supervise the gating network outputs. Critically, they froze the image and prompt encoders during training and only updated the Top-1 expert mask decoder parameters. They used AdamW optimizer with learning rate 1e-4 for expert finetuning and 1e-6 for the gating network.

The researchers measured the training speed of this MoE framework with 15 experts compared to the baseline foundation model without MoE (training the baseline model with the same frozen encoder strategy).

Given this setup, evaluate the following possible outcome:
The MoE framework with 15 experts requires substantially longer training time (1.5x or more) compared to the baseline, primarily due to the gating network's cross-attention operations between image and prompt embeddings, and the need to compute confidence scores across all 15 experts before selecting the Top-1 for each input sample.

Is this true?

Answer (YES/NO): NO